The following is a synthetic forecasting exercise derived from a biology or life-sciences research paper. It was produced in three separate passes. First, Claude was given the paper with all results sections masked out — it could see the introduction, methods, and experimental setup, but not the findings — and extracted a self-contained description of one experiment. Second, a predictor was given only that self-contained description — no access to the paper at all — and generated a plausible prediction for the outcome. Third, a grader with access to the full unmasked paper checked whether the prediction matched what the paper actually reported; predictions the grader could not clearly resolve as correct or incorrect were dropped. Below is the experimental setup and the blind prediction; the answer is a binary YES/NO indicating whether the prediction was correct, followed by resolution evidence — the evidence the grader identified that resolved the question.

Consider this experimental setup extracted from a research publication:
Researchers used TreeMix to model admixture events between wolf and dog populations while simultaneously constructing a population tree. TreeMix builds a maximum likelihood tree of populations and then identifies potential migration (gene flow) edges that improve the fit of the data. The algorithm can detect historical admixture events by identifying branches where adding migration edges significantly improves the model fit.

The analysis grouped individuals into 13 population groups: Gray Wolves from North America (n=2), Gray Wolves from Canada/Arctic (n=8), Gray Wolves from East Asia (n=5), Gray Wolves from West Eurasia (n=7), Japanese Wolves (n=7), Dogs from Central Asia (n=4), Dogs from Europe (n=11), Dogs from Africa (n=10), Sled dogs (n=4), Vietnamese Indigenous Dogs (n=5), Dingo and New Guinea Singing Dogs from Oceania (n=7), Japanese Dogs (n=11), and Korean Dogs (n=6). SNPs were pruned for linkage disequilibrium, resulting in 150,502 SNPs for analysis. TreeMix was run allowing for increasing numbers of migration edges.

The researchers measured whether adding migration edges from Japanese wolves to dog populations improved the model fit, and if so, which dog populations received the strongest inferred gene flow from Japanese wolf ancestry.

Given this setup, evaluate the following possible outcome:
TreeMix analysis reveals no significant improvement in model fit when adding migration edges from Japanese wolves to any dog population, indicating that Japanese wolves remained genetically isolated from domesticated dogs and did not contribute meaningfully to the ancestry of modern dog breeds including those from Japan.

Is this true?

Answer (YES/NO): NO